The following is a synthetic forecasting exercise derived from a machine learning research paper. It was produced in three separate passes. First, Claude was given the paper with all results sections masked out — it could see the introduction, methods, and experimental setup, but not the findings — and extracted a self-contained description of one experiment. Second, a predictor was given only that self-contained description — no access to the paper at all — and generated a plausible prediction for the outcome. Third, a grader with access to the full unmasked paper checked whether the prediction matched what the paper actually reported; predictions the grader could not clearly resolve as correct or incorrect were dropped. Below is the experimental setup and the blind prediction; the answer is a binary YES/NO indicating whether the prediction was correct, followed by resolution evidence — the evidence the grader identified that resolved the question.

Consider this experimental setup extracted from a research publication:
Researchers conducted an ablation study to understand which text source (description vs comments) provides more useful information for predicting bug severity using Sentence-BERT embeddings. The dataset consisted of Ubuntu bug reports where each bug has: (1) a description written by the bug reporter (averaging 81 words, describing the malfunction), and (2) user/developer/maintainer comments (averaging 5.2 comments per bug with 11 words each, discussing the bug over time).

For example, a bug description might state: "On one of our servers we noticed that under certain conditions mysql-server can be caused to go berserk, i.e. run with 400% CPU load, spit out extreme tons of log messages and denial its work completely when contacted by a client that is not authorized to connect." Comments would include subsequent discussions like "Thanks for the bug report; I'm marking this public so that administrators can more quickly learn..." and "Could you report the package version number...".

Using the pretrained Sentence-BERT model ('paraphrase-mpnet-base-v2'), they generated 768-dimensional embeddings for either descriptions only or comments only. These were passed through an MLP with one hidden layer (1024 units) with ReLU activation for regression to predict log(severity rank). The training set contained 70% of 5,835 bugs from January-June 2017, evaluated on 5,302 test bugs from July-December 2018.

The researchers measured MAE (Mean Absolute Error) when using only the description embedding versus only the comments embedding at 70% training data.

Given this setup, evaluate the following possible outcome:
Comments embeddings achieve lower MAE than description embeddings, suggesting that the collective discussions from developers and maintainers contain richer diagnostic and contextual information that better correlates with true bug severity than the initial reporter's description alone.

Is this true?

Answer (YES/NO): YES